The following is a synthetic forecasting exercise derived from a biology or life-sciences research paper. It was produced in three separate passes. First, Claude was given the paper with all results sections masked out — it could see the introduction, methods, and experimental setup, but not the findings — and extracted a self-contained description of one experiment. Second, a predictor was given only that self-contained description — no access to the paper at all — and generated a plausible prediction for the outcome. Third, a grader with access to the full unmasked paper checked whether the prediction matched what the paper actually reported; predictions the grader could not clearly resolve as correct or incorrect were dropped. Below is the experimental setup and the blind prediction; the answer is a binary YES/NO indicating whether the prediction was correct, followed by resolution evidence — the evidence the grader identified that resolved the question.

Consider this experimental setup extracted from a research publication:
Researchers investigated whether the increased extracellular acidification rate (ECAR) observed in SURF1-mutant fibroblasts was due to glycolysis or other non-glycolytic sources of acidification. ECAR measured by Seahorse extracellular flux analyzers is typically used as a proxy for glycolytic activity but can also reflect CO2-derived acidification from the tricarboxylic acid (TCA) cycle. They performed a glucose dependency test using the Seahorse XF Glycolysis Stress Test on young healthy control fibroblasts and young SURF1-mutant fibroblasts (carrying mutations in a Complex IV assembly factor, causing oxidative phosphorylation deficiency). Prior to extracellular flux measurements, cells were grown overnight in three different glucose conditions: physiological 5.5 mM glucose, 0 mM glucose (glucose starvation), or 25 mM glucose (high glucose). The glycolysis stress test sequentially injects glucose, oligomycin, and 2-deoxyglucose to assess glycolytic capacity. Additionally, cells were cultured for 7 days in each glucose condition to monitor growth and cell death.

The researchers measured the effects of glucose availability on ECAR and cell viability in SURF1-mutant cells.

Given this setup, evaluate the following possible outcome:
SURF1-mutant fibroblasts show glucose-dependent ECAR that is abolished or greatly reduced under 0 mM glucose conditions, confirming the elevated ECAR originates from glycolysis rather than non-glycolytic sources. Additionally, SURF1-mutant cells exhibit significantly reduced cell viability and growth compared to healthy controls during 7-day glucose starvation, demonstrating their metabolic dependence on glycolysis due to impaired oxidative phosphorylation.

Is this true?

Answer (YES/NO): YES